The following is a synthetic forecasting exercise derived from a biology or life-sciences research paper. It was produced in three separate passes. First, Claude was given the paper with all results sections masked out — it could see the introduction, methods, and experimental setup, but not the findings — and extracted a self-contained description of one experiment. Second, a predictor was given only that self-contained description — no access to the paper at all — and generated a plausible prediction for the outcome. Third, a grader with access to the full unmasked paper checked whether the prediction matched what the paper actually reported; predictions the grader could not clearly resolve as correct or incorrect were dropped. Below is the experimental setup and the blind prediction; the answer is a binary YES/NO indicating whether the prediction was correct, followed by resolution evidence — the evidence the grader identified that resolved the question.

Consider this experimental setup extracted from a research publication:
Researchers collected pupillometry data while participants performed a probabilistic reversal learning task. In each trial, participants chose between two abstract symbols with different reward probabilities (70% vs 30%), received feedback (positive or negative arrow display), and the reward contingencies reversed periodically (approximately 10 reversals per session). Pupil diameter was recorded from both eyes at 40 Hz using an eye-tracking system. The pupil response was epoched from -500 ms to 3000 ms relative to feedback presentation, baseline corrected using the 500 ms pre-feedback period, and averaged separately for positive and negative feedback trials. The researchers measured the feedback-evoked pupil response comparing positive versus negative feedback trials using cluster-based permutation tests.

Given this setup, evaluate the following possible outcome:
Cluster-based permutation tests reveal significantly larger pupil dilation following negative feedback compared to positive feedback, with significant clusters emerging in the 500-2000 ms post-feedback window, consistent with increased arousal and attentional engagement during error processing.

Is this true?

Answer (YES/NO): NO